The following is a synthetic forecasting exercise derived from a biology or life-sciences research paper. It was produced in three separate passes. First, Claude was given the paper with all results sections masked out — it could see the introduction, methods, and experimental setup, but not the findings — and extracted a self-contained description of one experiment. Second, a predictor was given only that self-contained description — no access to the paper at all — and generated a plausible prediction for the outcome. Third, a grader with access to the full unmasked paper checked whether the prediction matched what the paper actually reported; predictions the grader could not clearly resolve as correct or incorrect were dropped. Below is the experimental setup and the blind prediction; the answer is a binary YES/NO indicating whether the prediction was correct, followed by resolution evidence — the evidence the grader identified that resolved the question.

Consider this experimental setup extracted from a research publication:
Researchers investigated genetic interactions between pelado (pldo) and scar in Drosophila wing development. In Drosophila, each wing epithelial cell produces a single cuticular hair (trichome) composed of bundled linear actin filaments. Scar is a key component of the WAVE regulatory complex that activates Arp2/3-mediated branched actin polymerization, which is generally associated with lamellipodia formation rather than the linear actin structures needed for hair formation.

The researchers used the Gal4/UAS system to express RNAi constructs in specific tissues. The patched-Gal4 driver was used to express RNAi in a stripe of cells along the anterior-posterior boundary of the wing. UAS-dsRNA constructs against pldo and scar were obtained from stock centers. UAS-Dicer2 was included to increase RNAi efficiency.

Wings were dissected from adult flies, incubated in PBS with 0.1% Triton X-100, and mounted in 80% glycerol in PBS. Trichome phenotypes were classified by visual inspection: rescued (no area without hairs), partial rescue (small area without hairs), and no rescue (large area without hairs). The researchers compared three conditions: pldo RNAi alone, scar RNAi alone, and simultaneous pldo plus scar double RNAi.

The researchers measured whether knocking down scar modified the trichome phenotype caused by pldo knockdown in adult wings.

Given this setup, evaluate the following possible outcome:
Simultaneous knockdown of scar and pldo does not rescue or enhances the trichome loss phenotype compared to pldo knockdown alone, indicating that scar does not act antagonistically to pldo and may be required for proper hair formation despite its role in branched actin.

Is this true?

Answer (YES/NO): NO